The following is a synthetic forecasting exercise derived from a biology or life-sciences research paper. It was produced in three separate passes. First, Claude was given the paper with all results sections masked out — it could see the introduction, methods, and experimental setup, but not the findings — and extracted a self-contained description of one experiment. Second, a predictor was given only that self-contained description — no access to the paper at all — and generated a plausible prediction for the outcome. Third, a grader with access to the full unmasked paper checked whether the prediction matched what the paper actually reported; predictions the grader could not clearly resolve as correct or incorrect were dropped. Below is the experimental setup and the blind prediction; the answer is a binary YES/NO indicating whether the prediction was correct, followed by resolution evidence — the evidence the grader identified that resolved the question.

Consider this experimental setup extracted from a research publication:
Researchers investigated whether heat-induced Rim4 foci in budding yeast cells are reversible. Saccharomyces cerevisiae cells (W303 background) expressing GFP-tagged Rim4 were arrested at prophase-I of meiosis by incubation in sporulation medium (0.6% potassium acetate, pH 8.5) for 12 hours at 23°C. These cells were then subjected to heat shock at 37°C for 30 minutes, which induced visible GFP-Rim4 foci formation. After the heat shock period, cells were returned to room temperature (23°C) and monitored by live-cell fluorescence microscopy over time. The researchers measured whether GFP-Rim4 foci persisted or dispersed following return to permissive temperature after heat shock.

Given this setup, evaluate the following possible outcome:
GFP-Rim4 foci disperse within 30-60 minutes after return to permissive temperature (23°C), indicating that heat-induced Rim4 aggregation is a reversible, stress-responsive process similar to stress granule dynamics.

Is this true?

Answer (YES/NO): YES